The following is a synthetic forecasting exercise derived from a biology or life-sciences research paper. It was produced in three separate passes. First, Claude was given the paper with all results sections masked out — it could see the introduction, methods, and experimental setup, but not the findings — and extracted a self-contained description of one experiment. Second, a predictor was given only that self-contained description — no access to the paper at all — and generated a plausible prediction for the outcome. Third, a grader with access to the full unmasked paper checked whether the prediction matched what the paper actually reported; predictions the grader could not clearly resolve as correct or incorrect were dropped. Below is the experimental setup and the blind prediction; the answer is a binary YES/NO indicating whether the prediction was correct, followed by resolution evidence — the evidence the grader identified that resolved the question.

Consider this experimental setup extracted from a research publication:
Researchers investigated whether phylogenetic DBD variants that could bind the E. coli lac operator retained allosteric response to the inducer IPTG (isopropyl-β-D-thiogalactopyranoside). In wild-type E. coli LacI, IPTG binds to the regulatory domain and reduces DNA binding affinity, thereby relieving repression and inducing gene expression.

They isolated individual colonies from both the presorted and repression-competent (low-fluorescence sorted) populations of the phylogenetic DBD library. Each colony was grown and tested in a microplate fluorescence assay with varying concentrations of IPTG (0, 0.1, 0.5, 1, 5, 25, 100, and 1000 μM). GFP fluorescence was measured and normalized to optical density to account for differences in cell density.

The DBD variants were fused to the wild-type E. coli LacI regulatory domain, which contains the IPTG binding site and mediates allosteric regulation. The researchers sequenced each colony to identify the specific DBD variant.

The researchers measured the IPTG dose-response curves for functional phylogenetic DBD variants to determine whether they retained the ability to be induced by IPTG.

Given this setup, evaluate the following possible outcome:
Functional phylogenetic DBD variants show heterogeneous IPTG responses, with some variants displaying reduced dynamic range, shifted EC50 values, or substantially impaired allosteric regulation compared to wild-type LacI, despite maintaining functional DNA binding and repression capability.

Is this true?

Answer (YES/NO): YES